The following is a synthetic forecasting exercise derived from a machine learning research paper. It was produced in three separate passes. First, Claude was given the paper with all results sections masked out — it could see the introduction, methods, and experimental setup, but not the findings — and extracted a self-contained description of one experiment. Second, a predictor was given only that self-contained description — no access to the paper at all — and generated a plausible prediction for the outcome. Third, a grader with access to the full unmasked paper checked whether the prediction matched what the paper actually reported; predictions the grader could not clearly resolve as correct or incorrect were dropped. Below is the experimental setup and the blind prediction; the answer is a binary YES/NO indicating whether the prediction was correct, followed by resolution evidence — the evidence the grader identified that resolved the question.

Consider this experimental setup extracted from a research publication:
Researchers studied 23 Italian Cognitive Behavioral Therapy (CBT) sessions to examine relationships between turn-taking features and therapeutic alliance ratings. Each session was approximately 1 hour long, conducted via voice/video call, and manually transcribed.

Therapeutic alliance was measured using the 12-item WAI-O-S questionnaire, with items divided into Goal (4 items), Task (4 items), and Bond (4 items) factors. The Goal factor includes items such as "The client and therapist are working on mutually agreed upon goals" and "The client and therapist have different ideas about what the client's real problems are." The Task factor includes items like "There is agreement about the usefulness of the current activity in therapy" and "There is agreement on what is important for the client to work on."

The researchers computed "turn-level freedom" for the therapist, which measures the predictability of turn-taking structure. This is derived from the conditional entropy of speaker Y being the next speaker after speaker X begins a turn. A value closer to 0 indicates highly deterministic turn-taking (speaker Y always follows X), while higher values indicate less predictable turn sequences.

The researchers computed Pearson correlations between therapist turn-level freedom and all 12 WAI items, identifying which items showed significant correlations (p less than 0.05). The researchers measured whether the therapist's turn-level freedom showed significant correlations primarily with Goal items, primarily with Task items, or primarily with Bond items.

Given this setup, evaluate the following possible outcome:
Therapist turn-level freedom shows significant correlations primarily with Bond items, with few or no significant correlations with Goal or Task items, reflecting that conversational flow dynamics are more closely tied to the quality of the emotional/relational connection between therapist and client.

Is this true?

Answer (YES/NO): NO